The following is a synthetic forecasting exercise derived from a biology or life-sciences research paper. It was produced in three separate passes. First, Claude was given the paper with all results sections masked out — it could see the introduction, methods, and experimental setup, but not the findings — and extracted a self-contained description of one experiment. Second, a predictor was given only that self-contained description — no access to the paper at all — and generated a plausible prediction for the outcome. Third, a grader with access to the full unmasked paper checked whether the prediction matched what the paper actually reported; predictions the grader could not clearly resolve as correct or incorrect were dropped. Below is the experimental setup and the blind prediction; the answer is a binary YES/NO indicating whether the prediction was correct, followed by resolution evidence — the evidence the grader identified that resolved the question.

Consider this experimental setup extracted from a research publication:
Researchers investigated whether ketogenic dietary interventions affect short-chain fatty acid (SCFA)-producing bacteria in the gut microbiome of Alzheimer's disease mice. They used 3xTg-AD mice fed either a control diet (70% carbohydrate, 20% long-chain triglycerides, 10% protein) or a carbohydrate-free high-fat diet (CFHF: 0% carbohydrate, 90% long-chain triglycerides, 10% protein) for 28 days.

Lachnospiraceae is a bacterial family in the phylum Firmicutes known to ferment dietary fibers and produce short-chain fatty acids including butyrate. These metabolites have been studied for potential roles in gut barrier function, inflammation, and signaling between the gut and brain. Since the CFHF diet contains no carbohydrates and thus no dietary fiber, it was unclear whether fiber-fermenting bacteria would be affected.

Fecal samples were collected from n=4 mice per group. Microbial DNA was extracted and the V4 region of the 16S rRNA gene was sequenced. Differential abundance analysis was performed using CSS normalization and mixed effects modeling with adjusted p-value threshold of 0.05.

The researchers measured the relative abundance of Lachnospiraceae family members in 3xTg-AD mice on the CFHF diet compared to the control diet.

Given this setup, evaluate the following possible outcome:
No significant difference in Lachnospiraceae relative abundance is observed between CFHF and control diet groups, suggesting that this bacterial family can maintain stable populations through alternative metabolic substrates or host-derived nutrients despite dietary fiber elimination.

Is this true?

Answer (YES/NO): NO